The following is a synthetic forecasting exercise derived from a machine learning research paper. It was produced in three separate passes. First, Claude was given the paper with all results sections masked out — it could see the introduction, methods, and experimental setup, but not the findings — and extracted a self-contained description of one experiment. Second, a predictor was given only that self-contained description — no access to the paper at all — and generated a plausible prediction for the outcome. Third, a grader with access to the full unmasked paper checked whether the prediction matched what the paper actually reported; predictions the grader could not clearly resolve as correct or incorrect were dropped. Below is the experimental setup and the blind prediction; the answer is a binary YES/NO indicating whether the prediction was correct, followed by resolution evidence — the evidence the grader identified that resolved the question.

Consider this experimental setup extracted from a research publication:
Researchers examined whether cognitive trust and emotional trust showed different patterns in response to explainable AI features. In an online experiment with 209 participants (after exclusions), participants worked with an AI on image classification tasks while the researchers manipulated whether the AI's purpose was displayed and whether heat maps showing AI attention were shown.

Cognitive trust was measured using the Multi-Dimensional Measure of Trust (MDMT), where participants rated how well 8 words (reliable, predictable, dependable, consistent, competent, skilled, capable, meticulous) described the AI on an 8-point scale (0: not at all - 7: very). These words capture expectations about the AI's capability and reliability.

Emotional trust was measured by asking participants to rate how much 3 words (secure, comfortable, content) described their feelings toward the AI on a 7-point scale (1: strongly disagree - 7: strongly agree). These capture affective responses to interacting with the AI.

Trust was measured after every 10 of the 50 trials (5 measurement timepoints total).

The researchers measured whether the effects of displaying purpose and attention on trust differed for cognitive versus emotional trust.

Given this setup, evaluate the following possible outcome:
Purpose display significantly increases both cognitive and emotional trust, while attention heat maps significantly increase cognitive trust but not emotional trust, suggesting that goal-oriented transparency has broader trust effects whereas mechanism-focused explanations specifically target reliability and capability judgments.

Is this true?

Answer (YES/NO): NO